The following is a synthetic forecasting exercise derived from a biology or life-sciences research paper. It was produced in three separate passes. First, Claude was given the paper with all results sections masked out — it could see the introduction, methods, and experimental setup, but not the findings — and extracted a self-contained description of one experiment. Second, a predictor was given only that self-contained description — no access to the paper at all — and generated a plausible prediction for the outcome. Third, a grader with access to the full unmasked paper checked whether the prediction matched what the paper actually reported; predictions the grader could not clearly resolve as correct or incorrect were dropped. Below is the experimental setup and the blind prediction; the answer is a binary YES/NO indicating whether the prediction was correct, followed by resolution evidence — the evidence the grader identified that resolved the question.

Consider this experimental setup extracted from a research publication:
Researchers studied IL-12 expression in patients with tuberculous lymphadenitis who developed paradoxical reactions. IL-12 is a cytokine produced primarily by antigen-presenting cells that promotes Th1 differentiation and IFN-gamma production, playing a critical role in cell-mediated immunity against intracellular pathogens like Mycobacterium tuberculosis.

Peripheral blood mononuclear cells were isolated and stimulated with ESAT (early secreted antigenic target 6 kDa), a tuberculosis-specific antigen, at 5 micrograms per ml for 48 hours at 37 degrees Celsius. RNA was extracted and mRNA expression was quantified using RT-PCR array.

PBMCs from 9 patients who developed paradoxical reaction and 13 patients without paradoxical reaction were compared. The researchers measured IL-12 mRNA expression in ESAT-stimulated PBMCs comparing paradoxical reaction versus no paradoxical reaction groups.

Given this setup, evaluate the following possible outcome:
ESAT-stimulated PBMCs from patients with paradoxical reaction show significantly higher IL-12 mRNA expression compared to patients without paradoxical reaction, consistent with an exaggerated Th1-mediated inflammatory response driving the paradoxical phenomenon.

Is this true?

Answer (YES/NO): YES